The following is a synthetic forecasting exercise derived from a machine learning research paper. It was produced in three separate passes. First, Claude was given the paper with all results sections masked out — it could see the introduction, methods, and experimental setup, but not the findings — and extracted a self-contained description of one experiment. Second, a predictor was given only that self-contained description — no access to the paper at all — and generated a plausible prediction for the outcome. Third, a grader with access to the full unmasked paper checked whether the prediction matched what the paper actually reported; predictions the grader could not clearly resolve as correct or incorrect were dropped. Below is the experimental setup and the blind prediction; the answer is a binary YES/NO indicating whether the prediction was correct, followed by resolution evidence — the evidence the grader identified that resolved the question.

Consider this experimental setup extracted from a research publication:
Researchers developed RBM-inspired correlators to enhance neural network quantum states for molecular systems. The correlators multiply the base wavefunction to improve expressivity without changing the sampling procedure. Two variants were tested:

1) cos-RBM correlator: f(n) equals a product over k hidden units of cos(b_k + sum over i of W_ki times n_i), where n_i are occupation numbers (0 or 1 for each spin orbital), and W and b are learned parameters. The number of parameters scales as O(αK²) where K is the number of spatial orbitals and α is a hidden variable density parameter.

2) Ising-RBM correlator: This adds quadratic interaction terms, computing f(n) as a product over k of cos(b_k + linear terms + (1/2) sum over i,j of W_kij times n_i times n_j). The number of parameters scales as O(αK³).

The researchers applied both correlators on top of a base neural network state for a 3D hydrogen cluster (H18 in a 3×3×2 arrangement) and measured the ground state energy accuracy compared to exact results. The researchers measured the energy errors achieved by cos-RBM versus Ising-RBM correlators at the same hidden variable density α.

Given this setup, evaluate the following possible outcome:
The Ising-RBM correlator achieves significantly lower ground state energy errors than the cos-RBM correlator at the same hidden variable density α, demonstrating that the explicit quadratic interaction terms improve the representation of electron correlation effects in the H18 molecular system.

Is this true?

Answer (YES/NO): NO